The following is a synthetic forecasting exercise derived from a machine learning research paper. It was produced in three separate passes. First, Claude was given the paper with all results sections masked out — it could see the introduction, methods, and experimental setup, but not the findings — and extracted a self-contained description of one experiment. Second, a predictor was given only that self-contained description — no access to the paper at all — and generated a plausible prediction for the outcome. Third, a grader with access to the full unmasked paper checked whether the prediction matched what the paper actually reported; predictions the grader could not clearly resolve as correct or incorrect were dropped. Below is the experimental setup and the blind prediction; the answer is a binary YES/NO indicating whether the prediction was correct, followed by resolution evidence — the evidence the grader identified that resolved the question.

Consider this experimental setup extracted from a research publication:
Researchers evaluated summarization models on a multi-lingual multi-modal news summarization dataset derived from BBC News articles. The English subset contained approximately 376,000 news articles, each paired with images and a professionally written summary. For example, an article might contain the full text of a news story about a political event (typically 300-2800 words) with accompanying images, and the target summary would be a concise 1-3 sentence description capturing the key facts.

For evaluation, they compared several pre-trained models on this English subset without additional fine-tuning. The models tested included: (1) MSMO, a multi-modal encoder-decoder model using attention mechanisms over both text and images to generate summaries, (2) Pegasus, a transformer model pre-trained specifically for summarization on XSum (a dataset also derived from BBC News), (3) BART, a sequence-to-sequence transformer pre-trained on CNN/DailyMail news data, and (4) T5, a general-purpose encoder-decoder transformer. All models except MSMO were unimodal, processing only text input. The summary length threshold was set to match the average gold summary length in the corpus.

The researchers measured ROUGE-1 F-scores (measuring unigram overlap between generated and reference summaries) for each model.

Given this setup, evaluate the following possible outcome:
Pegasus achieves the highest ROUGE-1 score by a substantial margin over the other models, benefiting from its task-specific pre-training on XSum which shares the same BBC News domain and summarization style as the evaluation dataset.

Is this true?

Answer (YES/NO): YES